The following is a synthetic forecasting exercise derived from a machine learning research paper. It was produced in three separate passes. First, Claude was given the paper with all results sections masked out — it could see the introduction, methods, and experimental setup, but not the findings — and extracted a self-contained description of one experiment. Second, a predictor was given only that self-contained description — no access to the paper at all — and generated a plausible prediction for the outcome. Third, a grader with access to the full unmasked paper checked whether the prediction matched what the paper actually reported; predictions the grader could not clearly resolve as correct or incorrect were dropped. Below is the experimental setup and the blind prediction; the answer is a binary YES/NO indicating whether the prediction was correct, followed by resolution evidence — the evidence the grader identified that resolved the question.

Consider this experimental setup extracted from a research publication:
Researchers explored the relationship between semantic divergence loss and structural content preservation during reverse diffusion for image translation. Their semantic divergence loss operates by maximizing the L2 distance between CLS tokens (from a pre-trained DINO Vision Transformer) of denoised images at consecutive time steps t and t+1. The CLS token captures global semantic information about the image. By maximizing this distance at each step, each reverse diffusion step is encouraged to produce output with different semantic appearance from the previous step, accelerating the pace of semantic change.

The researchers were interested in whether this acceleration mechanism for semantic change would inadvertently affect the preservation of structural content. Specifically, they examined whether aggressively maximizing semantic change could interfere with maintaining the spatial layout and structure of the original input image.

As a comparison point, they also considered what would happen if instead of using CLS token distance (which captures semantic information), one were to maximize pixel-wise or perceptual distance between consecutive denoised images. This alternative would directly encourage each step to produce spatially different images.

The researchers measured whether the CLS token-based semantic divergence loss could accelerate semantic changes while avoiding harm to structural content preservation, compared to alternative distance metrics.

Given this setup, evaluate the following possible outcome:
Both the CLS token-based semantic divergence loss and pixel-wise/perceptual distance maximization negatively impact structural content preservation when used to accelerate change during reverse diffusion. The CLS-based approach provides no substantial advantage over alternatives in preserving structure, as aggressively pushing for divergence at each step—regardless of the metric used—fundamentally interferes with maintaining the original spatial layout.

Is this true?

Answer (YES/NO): NO